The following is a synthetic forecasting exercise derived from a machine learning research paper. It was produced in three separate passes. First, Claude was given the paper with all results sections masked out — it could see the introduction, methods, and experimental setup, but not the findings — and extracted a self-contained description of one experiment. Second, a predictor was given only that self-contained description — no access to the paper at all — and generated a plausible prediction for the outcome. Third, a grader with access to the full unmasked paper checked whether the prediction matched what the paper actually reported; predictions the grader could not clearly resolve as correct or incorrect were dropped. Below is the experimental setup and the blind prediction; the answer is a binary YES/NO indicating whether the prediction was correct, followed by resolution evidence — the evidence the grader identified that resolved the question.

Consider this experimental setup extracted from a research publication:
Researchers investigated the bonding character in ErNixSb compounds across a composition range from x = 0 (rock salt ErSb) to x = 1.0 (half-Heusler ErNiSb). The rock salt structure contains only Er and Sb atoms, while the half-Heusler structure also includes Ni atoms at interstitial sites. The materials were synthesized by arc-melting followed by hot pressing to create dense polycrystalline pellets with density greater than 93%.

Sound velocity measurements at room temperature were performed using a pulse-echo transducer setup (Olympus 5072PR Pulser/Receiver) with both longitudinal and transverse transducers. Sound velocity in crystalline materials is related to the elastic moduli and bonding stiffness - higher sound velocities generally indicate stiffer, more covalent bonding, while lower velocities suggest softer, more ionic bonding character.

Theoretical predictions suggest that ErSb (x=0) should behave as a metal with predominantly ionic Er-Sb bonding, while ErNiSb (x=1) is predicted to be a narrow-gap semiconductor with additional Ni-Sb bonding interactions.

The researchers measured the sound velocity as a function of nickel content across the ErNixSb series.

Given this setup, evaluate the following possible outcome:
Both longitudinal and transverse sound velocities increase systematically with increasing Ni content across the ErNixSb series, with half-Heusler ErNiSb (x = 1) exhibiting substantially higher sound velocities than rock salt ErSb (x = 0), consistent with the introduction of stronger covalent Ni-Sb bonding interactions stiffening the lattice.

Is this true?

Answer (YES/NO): YES